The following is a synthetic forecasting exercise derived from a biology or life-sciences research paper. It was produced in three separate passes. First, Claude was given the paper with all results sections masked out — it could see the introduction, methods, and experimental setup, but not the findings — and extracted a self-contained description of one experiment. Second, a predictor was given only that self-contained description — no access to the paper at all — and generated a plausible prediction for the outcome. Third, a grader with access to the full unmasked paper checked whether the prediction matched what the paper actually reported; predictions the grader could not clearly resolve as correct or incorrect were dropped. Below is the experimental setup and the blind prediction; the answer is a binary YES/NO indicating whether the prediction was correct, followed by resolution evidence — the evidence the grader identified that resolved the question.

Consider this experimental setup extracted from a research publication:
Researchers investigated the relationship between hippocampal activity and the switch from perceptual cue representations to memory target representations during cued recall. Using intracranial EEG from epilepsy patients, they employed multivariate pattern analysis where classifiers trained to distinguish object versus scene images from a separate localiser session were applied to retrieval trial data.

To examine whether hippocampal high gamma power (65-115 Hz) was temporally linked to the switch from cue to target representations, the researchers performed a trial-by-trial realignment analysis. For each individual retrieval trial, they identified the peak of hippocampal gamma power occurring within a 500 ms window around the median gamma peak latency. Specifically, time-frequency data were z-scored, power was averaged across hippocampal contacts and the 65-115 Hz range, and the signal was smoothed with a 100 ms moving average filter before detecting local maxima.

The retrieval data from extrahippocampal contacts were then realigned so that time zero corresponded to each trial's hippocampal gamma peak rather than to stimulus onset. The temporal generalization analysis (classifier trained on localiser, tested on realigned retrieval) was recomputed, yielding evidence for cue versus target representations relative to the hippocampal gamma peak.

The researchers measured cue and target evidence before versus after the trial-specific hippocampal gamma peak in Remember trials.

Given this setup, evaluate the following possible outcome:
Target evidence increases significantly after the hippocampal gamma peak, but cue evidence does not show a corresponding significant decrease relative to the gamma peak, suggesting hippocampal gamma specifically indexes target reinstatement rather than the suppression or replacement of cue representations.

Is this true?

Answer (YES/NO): NO